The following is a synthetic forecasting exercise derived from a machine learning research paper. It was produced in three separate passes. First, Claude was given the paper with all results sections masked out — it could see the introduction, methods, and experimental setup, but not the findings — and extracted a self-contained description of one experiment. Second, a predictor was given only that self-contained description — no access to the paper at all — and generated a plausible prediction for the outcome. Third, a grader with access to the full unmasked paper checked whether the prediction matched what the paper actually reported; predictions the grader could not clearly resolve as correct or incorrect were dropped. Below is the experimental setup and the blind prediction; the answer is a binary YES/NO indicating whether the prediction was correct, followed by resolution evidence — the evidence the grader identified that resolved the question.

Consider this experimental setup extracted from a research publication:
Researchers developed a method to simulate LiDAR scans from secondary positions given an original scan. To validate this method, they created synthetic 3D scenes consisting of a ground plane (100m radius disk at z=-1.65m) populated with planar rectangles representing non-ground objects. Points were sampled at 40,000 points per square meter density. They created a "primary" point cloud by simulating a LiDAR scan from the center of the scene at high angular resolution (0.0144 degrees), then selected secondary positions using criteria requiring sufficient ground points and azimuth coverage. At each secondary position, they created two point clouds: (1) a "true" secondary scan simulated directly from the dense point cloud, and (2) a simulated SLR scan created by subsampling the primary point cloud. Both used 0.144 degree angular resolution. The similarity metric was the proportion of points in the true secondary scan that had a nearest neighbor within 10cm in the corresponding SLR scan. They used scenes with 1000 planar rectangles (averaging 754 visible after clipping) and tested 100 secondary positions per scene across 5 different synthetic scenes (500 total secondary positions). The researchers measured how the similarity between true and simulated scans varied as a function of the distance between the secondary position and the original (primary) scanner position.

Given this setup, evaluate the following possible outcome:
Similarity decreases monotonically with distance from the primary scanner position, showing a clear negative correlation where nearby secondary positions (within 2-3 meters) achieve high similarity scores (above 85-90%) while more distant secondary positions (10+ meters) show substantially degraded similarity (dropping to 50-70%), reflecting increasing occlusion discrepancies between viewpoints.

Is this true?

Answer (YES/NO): NO